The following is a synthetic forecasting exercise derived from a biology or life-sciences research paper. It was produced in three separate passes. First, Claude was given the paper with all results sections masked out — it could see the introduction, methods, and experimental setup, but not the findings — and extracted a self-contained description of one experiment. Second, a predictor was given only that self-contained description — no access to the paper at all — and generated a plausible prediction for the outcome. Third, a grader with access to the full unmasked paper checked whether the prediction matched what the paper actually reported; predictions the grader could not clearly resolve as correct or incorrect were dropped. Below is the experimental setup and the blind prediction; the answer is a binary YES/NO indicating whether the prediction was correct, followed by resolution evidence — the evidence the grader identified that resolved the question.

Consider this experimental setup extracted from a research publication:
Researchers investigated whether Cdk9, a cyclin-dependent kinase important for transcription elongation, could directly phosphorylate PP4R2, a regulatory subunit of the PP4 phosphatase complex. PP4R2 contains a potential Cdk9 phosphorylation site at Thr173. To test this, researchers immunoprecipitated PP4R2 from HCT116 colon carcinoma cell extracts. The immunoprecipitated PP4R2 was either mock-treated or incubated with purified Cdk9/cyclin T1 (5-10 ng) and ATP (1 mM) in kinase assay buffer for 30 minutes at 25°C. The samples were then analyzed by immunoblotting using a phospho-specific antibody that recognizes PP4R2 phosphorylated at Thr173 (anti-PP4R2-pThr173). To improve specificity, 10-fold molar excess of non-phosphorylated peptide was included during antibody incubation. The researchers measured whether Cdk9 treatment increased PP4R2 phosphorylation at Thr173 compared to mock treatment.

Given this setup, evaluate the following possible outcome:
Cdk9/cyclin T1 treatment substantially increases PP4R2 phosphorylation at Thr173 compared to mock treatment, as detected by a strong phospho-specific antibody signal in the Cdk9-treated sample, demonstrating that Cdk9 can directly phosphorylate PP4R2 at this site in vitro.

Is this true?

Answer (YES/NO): YES